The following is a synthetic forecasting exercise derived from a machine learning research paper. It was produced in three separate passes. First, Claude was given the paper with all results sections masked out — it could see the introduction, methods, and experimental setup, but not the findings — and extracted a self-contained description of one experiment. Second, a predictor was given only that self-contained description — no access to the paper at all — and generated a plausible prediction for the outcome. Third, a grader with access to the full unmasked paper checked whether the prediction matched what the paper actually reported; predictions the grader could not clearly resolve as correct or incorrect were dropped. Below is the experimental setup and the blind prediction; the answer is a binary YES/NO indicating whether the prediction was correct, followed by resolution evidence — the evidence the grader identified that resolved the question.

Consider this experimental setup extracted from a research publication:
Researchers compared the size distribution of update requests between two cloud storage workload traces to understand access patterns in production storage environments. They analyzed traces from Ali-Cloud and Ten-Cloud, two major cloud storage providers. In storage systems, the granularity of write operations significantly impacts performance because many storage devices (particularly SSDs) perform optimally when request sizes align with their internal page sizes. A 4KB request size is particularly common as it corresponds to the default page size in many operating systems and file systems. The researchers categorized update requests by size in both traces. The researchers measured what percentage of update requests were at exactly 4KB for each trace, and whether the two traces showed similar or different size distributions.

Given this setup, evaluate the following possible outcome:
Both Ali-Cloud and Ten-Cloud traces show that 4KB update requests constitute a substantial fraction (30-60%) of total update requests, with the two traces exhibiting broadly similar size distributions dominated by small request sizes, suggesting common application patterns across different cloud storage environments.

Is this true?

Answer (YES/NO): NO